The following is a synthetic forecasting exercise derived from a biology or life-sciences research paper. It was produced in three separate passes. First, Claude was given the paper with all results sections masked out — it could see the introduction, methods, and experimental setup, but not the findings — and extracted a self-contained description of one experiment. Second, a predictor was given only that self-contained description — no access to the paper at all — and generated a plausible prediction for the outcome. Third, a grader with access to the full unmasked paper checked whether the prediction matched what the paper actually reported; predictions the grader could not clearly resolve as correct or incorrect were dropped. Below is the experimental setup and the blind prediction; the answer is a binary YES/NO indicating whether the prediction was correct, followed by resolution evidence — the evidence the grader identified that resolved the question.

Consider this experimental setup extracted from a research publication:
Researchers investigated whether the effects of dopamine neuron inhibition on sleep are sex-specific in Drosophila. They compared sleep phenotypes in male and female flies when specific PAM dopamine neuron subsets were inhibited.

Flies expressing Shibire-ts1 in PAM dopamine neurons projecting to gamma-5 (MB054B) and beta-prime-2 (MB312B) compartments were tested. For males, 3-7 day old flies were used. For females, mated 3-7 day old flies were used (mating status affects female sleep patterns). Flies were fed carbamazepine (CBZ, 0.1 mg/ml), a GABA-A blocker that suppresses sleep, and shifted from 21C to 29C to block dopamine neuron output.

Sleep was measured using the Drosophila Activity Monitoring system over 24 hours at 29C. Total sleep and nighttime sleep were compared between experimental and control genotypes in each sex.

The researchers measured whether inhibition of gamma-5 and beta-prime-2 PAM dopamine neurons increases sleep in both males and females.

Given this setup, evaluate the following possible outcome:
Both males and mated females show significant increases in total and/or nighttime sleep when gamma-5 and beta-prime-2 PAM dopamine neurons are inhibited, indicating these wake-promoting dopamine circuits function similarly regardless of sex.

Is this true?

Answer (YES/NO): YES